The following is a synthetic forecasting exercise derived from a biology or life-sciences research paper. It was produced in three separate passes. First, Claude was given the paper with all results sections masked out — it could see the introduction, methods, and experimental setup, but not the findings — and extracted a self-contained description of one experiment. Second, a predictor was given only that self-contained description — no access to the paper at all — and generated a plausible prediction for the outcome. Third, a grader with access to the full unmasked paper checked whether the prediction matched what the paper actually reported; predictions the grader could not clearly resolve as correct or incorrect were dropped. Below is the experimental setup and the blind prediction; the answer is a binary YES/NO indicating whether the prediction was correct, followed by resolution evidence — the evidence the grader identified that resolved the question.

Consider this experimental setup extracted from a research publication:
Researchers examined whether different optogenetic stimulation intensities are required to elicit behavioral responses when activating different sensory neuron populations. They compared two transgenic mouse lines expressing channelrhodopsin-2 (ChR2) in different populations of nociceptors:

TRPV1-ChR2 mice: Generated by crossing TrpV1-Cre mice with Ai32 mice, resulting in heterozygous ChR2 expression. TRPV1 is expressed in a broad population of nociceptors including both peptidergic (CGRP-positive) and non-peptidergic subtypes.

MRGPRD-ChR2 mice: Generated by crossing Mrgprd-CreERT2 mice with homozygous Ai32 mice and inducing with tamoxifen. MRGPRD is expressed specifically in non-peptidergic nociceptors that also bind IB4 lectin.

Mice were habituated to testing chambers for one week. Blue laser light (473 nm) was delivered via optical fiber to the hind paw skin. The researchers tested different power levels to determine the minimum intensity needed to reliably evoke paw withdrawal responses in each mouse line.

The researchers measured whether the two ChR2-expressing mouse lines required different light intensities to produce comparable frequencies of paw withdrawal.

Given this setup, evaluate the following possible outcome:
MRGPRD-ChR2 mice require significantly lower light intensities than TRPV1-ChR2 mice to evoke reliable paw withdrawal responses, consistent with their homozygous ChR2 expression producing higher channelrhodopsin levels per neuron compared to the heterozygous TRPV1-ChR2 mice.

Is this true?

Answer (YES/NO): NO